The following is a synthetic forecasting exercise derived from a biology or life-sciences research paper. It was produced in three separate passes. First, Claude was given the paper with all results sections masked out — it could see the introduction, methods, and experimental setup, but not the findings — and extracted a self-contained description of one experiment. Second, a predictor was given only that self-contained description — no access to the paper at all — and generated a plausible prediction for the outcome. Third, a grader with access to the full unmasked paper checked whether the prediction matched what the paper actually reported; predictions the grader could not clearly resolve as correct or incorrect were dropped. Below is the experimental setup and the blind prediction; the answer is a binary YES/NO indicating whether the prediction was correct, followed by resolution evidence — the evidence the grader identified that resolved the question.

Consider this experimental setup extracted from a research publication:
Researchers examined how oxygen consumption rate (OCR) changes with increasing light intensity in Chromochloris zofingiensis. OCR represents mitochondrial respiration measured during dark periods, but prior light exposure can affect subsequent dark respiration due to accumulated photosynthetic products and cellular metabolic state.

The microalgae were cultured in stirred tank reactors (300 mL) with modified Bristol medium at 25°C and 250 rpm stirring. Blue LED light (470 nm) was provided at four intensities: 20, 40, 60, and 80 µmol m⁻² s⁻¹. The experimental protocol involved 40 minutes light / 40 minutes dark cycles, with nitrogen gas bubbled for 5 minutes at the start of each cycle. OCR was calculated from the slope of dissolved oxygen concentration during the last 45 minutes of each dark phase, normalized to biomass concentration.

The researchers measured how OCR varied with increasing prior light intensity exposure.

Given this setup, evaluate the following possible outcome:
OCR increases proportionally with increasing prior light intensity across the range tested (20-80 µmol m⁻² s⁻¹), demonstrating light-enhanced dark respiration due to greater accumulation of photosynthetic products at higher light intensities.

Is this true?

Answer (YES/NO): NO